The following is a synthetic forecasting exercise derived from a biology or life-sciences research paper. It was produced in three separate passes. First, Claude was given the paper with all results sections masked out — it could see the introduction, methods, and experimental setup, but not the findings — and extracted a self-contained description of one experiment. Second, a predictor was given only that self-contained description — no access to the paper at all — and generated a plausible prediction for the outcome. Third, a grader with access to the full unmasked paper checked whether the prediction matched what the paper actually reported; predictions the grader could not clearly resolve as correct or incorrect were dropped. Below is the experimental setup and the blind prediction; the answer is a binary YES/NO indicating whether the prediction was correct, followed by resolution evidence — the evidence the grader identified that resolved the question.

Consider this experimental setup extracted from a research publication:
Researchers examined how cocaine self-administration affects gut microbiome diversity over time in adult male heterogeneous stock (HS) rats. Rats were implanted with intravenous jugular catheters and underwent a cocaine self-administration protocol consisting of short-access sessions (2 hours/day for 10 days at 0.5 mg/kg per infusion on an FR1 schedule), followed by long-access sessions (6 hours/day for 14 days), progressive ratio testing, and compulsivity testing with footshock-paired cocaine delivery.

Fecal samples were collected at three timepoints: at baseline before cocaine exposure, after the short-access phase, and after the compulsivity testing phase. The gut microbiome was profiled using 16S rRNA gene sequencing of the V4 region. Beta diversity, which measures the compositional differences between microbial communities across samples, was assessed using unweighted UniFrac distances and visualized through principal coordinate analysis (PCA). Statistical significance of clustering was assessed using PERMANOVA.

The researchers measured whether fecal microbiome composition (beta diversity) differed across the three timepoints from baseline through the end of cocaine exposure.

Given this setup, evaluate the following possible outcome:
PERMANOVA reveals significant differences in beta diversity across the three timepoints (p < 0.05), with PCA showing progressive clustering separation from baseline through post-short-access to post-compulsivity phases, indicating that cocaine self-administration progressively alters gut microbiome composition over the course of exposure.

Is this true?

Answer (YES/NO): NO